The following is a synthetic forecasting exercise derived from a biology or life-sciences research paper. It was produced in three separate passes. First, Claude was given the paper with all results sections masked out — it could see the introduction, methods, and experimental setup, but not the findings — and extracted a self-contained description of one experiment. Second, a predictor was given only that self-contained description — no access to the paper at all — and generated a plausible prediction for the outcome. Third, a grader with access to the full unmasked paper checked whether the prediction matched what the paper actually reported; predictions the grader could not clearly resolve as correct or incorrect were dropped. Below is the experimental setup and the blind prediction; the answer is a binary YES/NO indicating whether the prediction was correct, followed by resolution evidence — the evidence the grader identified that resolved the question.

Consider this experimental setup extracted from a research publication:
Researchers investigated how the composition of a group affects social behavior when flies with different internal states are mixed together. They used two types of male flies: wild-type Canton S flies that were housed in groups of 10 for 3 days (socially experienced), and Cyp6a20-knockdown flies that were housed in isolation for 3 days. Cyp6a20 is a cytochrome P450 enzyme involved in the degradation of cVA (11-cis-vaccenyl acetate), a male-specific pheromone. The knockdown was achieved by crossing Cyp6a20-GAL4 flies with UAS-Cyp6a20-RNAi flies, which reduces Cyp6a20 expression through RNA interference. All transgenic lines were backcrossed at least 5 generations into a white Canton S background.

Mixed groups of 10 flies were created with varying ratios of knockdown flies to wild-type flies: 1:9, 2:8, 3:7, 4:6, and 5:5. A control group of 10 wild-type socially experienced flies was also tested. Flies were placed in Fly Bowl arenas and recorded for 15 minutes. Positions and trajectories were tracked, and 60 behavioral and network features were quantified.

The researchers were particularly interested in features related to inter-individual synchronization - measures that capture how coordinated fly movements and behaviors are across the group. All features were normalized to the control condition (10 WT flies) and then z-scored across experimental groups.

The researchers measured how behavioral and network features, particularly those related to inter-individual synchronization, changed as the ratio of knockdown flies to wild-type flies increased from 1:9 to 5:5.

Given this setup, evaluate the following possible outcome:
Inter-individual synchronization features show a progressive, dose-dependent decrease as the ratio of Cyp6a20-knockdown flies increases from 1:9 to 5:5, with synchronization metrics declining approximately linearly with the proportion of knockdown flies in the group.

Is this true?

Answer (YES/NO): NO